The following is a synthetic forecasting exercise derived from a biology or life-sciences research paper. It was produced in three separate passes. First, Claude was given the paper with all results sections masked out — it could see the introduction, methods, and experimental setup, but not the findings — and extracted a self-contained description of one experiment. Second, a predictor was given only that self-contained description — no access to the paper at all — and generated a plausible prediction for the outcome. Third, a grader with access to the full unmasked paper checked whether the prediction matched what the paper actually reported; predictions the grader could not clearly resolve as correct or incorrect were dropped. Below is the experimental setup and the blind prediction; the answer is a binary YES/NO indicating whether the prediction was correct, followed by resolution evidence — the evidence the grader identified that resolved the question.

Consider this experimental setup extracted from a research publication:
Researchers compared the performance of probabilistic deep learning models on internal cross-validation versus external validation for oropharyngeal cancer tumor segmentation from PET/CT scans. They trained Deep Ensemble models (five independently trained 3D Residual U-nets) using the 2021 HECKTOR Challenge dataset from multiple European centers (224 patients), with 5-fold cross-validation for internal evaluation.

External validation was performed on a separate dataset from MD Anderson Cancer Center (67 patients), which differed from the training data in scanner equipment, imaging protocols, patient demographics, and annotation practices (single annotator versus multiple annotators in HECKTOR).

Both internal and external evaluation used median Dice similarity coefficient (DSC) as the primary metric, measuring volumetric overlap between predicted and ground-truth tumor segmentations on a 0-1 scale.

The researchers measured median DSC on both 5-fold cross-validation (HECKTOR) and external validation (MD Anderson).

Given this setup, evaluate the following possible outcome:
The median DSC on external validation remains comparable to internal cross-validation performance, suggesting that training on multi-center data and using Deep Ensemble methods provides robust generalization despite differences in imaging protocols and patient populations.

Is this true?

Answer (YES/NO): NO